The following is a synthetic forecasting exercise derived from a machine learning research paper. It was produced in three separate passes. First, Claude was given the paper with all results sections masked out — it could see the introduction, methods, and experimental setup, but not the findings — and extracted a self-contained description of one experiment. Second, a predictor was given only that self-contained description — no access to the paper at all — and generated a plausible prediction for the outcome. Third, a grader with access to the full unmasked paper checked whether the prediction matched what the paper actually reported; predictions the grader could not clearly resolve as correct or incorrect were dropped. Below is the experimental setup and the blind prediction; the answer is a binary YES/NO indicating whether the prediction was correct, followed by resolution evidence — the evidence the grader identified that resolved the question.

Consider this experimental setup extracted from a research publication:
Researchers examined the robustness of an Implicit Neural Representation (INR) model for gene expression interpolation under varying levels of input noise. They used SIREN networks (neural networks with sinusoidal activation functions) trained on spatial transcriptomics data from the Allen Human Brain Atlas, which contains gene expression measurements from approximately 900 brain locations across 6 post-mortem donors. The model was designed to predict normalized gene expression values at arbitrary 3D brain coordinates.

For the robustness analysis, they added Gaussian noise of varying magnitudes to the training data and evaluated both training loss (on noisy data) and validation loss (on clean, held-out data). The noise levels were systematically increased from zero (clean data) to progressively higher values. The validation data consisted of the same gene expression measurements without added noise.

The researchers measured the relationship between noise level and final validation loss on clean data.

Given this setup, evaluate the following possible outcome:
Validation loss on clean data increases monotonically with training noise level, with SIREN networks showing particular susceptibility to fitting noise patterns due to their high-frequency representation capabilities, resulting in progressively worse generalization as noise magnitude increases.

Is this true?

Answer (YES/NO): NO